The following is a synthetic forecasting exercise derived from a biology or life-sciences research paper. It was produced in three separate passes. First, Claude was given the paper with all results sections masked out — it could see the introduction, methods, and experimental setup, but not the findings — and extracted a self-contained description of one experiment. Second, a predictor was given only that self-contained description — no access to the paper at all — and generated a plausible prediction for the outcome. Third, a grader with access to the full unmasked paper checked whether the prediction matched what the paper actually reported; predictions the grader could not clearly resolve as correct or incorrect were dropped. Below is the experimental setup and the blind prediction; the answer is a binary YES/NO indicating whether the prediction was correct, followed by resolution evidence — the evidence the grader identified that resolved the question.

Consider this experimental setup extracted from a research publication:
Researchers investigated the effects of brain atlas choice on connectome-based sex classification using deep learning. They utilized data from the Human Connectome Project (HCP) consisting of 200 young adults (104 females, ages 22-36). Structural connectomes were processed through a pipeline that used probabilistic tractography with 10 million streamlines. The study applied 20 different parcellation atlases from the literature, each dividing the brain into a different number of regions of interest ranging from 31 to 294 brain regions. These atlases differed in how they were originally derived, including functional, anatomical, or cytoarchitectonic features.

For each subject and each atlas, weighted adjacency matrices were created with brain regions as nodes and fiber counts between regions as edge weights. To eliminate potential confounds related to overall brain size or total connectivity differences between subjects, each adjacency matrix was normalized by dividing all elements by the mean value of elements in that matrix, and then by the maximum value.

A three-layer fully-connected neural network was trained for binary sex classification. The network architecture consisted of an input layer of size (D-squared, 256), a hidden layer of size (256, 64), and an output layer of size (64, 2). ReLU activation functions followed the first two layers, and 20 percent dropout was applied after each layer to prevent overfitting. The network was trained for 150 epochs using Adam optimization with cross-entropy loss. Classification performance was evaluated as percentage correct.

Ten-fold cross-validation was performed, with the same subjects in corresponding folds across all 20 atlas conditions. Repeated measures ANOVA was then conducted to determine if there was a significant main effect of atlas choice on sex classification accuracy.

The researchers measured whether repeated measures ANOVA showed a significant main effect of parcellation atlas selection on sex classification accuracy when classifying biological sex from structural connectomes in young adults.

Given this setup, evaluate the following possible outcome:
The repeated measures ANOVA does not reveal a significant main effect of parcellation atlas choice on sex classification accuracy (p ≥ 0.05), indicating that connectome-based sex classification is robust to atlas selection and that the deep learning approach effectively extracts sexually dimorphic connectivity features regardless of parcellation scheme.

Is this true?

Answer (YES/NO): YES